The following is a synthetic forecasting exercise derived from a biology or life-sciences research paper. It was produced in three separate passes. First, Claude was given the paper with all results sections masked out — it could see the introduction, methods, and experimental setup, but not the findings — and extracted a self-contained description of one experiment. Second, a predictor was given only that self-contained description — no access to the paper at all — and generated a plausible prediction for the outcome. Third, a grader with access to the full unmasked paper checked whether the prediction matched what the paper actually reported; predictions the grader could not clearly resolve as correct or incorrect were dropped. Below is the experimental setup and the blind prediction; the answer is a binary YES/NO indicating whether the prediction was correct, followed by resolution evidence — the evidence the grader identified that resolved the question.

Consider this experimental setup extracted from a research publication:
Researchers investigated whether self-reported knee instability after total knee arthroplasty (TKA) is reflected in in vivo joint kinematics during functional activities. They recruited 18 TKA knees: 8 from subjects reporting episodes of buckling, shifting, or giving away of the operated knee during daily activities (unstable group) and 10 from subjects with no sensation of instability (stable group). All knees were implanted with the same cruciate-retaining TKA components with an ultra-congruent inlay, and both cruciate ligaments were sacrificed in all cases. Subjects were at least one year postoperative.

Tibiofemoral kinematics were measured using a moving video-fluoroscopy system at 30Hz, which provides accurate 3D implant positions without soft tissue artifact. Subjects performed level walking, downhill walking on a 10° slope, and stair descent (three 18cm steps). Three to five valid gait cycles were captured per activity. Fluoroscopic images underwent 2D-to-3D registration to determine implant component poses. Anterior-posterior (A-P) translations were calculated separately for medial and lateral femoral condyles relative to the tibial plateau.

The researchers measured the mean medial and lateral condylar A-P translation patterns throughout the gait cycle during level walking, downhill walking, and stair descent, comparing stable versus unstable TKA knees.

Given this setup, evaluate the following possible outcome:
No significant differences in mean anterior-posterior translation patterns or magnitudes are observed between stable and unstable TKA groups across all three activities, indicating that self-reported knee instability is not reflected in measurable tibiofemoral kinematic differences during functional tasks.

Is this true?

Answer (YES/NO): YES